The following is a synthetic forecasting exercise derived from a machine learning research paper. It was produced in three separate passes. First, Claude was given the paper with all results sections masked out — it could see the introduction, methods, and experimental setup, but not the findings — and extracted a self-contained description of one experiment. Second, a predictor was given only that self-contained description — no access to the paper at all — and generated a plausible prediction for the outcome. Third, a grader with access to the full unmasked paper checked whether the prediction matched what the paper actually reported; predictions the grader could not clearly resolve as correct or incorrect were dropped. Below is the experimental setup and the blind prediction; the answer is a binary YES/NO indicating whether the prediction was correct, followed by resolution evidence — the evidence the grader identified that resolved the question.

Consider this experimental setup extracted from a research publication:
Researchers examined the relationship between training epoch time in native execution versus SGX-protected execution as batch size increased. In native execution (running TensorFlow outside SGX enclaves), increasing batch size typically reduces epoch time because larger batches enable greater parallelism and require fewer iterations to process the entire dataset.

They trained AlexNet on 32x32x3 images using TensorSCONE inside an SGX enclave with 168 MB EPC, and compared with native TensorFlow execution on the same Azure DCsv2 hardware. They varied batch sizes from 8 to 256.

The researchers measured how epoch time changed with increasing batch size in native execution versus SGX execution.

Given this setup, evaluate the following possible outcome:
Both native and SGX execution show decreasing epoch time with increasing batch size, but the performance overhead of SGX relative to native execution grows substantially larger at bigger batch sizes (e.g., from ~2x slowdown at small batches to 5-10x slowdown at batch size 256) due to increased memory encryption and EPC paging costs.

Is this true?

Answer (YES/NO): NO